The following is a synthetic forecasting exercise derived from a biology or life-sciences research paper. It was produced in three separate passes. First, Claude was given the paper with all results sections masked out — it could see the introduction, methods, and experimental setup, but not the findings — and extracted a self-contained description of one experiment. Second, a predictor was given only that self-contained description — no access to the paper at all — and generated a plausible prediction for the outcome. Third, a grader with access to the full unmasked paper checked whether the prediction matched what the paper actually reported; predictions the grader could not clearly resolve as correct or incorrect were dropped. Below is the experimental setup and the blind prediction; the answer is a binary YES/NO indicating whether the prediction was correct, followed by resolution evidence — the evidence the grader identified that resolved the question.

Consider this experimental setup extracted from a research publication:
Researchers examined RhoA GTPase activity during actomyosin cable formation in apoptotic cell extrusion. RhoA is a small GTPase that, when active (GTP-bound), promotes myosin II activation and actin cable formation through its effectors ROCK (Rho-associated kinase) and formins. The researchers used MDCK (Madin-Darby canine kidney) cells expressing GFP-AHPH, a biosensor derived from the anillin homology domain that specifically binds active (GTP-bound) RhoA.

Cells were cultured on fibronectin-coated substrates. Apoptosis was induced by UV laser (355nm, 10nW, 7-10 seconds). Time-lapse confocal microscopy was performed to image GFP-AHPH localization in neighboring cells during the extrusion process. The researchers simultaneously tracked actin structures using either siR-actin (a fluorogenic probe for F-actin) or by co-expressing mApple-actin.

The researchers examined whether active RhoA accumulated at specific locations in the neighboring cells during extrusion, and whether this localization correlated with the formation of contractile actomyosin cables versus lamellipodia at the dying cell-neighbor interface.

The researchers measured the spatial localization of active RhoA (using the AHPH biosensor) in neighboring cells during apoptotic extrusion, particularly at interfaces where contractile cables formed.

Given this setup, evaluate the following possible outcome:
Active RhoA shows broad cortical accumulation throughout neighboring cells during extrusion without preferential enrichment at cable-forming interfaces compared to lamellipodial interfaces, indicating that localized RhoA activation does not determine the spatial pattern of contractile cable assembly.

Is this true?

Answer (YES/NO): NO